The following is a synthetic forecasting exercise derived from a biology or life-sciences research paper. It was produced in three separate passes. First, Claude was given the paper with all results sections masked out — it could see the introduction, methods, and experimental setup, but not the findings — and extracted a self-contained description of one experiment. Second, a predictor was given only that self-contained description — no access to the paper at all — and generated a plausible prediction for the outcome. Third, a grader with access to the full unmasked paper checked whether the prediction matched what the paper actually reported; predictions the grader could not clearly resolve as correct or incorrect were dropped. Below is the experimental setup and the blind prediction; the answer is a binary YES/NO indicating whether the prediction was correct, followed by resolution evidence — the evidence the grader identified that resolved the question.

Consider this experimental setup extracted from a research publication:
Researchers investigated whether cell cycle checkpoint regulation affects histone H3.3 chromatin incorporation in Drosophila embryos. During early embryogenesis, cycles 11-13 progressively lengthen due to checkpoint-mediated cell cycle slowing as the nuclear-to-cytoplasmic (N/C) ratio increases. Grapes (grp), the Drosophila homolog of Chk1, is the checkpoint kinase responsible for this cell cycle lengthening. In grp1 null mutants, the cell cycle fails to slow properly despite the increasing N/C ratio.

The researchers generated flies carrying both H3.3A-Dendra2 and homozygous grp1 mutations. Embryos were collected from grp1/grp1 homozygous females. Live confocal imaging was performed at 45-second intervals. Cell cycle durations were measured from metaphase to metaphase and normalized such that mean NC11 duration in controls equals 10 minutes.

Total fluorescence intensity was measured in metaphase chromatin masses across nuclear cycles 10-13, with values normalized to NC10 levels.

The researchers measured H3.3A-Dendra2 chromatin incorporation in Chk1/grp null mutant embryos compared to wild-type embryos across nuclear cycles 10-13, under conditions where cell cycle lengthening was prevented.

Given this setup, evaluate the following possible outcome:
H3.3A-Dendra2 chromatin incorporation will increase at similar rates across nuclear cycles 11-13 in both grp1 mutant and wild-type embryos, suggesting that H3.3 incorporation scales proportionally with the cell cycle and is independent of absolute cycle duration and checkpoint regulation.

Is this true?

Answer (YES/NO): NO